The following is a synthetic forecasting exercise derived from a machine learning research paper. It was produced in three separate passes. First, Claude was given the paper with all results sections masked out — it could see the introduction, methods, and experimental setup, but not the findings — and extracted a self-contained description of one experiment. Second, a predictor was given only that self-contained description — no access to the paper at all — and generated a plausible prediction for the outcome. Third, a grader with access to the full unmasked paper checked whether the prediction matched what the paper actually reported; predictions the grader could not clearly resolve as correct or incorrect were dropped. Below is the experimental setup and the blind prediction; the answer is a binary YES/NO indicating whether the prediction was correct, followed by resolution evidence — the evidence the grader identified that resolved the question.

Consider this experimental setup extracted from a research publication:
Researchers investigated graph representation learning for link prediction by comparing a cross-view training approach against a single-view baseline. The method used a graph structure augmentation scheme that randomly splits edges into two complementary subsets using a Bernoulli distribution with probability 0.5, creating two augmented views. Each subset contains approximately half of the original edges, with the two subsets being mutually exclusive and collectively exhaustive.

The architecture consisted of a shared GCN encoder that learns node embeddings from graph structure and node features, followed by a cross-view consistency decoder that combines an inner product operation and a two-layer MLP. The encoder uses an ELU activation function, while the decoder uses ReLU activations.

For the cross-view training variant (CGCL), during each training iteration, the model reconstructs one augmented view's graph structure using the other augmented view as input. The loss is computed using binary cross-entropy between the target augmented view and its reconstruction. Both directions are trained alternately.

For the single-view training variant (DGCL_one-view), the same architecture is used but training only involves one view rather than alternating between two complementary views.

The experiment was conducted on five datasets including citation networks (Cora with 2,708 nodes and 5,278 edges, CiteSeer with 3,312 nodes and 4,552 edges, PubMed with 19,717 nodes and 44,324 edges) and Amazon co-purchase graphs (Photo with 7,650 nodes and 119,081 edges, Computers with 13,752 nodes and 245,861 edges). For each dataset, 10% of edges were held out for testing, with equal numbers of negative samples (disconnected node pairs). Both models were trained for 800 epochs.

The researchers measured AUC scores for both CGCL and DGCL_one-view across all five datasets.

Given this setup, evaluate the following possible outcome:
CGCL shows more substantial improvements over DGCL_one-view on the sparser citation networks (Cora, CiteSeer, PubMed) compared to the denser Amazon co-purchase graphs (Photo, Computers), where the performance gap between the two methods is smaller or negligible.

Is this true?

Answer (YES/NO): NO